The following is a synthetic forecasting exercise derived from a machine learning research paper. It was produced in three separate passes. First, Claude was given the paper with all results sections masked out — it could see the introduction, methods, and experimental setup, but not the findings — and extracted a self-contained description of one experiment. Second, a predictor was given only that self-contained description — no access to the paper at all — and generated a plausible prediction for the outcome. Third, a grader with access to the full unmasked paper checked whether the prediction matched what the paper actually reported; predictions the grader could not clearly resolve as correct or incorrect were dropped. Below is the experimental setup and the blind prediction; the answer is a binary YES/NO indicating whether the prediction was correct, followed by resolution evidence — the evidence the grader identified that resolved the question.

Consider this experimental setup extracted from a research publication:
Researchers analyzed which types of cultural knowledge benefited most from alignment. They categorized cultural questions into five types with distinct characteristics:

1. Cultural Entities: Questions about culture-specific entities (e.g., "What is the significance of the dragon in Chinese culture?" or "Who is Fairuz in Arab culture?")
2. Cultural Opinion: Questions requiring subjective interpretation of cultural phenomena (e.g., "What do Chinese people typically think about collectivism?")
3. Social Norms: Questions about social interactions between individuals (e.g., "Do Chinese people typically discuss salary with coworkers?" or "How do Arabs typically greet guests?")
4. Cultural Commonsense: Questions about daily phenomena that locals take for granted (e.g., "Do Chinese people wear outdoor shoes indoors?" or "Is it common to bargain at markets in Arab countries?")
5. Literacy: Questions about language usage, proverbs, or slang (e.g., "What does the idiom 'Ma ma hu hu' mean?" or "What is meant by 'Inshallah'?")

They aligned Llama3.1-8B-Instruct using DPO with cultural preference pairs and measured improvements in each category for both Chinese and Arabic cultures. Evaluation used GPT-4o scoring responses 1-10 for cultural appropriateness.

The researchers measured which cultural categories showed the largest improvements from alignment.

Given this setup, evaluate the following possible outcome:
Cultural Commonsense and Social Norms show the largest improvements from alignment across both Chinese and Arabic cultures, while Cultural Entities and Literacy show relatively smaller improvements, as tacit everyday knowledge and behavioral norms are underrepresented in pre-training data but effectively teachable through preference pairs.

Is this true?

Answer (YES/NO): NO